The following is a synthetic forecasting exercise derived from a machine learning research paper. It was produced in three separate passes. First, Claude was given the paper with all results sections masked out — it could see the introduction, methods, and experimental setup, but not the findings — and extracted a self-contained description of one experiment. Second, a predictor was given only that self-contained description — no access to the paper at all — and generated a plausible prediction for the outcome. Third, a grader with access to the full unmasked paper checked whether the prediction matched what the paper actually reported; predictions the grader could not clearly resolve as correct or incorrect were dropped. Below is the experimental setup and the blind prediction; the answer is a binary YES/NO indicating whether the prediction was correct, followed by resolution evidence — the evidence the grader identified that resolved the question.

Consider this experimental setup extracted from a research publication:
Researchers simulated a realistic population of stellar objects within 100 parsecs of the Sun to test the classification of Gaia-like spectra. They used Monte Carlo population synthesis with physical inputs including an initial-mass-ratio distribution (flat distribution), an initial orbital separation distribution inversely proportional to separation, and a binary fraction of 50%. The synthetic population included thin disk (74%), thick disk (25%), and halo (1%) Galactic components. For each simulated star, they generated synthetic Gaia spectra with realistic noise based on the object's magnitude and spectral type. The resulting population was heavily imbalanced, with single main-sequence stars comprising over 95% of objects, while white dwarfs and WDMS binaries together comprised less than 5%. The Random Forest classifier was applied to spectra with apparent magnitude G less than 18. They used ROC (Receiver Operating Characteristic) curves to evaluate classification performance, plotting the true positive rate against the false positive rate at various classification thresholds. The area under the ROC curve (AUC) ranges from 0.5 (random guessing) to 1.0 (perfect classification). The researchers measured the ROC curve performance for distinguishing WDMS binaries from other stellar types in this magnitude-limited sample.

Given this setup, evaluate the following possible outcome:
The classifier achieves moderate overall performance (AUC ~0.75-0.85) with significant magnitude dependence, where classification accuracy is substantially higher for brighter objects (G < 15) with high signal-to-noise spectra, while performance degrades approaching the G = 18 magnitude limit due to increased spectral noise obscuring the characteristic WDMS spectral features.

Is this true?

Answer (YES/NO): NO